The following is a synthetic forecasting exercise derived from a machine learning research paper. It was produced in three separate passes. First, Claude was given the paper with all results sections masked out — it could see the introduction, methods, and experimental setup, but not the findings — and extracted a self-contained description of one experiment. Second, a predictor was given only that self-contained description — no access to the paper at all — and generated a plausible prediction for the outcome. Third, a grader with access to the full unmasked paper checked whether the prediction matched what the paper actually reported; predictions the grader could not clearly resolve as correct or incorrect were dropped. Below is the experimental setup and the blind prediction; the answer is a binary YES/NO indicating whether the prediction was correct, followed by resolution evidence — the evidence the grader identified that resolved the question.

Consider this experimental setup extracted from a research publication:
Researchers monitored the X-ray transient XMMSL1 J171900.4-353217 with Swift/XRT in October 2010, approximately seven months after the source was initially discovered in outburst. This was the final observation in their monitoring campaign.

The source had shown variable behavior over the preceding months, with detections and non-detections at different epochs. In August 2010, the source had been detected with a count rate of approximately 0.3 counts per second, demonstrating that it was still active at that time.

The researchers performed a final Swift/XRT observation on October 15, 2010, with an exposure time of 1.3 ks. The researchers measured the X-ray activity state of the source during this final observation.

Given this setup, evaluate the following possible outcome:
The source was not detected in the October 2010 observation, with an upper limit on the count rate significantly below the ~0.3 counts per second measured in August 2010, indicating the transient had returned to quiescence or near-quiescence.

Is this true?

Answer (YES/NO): YES